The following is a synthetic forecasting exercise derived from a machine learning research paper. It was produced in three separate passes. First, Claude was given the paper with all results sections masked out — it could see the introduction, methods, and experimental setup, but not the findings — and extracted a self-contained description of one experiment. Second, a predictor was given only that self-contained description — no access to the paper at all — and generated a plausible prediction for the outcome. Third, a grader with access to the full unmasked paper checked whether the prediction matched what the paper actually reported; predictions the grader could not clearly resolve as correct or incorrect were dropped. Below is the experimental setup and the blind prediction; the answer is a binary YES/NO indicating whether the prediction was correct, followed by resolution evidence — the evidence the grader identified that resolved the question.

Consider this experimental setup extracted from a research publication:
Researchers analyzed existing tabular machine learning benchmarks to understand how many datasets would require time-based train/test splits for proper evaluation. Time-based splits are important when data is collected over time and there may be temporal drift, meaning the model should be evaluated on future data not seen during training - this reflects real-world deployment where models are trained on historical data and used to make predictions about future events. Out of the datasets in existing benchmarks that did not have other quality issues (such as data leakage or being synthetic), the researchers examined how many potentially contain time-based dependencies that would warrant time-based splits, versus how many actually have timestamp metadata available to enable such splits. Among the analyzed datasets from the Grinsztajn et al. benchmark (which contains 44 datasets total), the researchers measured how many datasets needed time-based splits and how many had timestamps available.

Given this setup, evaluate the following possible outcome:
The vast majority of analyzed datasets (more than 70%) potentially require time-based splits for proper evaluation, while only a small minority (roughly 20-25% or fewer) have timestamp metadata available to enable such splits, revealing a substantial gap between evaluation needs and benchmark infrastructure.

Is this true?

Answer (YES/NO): YES